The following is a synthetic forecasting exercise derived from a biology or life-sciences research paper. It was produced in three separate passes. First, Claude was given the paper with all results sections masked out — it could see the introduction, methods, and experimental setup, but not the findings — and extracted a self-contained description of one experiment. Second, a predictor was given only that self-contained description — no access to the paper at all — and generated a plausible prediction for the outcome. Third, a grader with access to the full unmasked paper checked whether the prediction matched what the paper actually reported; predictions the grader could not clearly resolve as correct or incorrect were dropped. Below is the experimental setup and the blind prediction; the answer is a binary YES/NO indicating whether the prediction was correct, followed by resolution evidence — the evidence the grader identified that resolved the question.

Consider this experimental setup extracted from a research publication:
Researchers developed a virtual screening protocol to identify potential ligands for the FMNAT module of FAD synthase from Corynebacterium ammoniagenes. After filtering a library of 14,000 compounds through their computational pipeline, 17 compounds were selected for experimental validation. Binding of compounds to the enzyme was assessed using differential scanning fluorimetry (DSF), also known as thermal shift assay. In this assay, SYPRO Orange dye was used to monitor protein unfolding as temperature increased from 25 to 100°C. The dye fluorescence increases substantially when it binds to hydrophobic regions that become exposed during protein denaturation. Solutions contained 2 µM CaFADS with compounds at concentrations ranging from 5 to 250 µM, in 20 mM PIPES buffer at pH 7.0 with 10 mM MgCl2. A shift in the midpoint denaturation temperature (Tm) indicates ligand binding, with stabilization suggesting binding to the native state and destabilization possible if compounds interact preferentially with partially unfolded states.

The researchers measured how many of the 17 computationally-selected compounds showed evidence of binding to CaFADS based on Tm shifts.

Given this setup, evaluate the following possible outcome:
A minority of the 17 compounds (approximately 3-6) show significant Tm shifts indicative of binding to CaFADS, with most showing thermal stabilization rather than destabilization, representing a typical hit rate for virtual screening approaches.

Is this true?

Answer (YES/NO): NO